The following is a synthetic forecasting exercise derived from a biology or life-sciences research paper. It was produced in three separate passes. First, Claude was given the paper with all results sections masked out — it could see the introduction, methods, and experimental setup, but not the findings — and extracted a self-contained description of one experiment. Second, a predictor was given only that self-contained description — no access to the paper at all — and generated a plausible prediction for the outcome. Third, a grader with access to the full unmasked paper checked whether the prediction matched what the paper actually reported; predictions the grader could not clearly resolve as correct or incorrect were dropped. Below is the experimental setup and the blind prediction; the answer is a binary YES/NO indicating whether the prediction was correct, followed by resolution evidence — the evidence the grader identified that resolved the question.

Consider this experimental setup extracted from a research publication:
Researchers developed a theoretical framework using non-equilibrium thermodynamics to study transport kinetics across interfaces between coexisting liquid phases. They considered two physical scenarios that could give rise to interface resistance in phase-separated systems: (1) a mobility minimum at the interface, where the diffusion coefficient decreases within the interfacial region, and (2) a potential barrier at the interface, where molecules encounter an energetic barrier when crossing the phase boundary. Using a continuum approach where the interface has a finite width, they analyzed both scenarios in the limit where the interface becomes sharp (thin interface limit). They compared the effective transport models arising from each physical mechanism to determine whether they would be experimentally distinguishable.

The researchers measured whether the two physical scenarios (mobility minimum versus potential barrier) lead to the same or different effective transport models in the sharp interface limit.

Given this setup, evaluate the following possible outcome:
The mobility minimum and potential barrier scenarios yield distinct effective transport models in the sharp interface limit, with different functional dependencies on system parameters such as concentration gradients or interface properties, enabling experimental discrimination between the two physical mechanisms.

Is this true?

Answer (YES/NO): NO